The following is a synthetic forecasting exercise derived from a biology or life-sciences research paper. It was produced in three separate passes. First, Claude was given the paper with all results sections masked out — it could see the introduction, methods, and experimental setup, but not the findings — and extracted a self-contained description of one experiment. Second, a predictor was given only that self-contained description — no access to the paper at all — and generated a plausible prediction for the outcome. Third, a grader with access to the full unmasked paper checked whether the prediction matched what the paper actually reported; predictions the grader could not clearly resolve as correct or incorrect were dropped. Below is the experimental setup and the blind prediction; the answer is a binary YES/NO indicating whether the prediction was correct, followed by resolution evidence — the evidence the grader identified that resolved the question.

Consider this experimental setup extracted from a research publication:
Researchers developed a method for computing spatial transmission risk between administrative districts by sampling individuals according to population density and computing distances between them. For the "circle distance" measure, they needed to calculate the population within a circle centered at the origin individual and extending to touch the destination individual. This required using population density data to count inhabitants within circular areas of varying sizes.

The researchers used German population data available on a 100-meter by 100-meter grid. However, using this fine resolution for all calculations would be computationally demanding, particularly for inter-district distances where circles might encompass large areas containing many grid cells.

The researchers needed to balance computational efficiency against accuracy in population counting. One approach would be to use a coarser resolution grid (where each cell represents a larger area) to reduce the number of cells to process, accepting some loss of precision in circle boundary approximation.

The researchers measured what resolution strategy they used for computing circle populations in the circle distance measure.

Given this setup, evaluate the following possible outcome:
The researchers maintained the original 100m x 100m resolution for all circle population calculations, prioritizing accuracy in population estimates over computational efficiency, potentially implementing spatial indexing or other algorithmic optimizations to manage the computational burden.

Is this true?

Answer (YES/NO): NO